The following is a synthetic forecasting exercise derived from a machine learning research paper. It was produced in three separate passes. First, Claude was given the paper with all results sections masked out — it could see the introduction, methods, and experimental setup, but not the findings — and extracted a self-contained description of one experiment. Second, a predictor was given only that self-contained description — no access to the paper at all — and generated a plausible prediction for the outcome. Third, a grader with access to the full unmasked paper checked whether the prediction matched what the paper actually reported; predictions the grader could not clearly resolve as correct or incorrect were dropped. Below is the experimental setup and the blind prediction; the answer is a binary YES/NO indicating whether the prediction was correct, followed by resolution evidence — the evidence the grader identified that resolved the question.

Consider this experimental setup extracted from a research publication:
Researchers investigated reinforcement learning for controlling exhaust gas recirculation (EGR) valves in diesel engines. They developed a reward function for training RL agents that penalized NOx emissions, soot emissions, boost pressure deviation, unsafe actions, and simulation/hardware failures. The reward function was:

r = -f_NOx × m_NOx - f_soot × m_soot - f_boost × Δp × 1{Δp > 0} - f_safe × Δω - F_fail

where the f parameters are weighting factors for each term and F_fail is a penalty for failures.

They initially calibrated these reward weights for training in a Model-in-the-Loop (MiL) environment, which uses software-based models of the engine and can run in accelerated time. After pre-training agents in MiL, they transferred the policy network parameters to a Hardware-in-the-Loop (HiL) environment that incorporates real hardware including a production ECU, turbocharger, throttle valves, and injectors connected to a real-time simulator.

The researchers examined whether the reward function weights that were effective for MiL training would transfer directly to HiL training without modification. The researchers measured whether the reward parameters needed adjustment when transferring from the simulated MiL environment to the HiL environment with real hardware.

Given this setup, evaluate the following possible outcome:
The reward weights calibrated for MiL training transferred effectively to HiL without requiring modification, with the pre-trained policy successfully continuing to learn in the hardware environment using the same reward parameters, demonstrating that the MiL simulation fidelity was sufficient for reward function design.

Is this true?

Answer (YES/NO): NO